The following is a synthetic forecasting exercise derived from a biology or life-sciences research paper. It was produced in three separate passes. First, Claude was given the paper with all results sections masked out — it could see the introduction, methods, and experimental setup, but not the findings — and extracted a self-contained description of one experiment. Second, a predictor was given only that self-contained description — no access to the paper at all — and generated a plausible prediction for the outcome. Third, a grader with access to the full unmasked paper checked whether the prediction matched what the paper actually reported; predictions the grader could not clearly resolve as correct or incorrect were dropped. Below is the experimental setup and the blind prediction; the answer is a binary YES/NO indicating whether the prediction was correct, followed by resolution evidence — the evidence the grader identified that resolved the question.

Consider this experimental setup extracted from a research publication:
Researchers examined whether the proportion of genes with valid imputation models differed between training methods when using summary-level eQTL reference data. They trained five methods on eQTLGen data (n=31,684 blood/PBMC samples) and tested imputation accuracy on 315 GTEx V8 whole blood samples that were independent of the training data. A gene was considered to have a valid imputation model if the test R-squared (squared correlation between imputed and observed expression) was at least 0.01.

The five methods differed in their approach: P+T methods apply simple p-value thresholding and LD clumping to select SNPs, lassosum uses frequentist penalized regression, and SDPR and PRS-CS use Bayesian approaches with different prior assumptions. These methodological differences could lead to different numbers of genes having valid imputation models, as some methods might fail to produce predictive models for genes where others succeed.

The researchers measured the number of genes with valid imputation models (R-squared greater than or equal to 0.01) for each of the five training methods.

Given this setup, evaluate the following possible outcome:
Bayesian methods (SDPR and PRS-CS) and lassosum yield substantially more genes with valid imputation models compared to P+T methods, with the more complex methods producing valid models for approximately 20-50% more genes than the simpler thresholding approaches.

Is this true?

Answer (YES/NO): NO